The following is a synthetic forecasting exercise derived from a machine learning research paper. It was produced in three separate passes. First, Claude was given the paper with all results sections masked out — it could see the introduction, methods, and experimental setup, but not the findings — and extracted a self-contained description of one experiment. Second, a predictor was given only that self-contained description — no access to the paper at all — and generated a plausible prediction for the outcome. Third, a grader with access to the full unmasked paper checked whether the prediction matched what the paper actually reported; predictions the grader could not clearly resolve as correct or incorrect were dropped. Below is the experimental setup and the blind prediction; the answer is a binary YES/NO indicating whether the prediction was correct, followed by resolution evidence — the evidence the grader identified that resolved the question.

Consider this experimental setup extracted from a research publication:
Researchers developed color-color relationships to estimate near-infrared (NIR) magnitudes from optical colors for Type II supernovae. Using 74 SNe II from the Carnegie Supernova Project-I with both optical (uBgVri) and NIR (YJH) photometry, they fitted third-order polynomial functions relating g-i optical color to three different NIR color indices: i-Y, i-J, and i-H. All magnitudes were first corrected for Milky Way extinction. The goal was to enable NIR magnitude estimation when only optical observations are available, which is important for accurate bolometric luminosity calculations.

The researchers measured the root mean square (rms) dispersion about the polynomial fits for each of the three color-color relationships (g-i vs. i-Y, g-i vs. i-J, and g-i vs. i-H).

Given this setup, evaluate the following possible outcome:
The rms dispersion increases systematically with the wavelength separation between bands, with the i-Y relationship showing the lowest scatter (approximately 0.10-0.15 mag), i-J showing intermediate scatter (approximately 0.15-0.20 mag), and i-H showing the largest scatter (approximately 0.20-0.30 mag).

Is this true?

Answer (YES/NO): NO